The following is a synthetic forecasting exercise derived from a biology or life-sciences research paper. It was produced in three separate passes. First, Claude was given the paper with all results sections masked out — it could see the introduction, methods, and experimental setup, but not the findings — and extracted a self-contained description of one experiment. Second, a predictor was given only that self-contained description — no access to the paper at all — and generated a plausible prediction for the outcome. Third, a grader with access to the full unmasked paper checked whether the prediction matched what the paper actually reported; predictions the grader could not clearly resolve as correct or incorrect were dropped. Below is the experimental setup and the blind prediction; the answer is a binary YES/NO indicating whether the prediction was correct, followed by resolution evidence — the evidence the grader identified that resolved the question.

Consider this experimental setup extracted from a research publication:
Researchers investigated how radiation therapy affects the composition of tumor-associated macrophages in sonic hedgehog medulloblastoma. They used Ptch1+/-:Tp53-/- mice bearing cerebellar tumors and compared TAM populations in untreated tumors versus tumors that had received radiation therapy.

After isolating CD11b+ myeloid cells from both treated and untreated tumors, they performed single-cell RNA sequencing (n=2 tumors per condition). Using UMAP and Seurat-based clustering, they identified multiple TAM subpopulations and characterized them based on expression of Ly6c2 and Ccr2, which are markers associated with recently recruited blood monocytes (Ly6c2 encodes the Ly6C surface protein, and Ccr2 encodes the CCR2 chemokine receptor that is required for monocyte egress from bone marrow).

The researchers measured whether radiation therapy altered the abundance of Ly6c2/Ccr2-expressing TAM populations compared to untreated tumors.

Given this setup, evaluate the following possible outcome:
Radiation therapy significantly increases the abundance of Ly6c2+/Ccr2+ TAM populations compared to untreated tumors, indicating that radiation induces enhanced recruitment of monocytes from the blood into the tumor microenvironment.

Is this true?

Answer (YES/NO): YES